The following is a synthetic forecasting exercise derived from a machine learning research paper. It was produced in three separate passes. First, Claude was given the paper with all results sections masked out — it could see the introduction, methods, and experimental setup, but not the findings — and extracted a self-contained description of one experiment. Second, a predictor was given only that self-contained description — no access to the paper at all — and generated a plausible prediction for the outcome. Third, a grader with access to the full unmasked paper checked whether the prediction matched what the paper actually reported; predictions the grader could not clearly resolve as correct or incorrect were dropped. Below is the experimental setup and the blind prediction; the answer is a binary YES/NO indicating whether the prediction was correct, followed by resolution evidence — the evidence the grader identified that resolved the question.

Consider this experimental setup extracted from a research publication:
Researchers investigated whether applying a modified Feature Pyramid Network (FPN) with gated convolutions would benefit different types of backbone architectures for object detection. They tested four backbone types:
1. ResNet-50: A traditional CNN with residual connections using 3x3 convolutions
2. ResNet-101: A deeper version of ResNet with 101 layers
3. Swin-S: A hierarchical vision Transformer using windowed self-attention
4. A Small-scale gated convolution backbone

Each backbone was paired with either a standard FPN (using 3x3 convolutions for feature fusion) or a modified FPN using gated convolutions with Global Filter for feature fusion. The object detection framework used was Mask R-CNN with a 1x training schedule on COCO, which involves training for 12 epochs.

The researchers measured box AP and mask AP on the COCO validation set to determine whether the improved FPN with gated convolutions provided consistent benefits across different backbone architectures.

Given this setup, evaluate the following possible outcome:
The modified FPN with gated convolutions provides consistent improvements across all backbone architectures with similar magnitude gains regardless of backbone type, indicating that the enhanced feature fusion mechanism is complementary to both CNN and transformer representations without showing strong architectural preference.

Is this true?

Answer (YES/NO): NO